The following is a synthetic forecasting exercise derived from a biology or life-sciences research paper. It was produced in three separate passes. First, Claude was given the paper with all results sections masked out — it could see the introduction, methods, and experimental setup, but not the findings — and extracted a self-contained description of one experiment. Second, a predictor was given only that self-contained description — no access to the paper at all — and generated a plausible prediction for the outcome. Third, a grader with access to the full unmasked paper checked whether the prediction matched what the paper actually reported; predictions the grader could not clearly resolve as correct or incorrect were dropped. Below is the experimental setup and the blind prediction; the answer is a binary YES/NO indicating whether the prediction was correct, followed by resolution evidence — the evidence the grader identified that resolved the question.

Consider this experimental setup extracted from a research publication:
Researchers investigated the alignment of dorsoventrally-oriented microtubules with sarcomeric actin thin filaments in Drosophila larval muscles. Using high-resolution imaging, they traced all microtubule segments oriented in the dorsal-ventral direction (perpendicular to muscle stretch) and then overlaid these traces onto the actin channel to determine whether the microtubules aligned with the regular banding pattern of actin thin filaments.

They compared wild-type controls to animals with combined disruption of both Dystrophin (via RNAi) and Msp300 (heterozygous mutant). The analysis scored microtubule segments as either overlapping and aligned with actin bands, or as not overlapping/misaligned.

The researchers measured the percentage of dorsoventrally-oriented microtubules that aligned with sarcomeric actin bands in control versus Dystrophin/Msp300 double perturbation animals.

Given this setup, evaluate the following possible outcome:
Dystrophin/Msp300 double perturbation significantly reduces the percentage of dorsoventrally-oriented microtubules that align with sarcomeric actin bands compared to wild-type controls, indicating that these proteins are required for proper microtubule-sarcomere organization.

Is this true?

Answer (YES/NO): YES